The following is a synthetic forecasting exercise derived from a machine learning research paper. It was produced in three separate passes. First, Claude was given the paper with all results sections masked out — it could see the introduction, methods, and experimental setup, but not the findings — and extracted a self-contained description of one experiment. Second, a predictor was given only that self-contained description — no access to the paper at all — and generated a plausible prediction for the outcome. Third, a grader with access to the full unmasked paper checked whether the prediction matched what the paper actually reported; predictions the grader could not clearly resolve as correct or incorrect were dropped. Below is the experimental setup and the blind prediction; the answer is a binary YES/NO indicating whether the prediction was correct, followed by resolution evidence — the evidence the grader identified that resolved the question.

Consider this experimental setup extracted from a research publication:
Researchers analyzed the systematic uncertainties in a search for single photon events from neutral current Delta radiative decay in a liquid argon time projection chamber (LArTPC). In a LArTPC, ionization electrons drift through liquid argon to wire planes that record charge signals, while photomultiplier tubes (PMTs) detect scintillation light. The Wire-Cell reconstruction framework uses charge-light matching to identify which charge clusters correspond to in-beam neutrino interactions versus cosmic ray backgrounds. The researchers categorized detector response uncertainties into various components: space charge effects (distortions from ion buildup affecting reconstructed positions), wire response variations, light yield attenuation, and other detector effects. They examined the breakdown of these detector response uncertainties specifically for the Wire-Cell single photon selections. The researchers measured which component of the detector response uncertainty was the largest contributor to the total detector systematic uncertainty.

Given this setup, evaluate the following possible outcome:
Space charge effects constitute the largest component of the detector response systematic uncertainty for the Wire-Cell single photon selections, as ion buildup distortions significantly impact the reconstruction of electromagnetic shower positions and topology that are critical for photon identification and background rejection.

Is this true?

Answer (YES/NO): NO